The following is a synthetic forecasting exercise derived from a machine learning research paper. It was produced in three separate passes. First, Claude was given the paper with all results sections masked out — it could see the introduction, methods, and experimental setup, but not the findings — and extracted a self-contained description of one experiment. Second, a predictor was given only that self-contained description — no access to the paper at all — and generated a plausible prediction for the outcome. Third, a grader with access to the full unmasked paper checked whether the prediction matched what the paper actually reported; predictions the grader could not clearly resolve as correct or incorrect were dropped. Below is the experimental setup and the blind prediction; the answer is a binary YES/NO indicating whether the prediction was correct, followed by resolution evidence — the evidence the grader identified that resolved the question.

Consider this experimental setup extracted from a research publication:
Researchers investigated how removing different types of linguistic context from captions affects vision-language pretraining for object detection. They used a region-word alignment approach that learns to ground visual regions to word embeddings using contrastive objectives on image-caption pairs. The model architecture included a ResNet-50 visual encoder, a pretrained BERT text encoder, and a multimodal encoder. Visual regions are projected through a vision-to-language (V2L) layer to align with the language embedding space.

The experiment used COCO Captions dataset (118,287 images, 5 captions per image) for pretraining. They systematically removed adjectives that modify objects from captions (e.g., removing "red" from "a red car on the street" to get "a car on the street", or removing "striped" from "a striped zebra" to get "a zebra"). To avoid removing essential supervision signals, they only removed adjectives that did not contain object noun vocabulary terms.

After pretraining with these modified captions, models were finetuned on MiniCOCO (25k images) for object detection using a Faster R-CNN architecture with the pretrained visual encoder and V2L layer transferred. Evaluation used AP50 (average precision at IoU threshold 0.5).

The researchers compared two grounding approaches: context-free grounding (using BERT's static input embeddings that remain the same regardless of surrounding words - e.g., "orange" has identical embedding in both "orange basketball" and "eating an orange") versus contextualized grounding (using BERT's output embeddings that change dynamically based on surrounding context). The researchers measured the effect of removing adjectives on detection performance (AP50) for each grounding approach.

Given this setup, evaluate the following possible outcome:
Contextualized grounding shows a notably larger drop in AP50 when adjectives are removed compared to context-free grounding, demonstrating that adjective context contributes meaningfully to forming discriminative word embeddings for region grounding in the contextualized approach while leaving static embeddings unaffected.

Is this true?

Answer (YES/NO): YES